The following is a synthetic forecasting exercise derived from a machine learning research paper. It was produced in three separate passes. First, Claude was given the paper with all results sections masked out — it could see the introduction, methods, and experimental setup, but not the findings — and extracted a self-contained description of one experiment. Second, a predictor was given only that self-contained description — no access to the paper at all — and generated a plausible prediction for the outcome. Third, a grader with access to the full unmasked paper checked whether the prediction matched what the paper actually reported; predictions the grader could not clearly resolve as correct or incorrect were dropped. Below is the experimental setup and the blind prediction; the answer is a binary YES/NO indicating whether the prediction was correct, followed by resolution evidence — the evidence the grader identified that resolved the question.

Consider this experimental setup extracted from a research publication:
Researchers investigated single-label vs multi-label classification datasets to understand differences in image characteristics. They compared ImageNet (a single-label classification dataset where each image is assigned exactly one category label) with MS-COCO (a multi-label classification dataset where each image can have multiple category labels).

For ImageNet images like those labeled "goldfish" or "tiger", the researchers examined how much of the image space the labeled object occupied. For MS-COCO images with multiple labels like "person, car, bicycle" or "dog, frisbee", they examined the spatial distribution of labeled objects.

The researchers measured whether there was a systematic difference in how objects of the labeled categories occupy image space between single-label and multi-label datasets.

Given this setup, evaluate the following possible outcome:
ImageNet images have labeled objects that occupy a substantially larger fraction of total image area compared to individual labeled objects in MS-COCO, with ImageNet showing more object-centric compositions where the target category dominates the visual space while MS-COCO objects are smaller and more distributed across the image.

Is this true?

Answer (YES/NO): YES